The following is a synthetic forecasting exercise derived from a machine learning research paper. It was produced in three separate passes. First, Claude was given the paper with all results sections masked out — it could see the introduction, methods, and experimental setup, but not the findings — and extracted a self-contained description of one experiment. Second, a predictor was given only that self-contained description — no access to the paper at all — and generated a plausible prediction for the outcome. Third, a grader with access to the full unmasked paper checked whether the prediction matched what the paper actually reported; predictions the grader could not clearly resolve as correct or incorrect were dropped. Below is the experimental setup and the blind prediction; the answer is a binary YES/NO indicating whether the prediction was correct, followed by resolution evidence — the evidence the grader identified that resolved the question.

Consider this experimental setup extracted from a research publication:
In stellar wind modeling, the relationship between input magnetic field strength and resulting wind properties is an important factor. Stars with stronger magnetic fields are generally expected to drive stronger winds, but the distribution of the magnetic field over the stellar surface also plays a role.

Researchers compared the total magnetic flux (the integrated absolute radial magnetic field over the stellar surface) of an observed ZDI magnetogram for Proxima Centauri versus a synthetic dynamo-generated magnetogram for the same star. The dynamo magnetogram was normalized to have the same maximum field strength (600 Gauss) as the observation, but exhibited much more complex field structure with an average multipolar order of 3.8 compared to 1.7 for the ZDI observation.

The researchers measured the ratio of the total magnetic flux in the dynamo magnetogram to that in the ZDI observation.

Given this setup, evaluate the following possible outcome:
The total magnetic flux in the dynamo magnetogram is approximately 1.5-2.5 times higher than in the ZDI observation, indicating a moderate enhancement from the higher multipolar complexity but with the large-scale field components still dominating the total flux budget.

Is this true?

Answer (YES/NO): YES